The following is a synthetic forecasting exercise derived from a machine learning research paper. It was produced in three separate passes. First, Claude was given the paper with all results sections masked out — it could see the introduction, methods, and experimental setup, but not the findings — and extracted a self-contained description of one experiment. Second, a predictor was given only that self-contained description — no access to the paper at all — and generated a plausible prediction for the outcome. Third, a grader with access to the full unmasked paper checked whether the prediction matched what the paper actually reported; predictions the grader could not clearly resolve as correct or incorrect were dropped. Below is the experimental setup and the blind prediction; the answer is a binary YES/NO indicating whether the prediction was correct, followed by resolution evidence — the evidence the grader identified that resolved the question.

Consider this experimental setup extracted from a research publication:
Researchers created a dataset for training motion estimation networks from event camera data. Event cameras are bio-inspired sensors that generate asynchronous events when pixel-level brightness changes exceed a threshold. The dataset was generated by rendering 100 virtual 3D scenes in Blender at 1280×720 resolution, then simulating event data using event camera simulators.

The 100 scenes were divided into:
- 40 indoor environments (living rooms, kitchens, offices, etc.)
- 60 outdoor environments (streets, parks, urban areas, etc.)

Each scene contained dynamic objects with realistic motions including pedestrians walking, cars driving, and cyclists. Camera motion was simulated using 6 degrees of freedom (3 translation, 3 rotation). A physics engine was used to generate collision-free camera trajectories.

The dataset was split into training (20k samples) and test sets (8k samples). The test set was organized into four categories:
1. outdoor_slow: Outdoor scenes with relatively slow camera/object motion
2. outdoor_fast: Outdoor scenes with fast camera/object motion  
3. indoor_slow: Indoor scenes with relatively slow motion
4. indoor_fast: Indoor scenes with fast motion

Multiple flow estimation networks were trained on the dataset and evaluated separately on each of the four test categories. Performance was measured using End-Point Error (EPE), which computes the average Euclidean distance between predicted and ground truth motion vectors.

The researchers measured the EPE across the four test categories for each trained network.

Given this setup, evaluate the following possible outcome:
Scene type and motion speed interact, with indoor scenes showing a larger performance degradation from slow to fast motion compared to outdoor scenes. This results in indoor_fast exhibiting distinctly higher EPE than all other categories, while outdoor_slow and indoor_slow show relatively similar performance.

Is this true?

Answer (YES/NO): NO